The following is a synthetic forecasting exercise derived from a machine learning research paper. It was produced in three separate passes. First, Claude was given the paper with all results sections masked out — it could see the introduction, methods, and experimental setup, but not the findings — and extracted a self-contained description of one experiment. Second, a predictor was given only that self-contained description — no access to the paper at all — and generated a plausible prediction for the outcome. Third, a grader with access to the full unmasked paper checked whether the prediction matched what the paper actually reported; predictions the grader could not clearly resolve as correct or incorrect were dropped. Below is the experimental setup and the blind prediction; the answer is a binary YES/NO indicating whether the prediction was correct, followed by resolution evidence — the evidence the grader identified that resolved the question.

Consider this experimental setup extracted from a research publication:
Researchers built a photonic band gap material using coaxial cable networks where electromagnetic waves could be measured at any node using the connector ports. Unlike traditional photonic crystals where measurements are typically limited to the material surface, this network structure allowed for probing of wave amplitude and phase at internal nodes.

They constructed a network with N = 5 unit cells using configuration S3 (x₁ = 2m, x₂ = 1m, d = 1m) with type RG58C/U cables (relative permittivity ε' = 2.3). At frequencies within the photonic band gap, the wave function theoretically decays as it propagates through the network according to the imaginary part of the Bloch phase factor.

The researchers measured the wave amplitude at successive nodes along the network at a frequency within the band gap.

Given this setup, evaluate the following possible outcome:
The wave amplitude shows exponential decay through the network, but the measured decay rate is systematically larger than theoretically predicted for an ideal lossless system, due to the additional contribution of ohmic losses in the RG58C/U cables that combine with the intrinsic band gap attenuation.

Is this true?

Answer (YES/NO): NO